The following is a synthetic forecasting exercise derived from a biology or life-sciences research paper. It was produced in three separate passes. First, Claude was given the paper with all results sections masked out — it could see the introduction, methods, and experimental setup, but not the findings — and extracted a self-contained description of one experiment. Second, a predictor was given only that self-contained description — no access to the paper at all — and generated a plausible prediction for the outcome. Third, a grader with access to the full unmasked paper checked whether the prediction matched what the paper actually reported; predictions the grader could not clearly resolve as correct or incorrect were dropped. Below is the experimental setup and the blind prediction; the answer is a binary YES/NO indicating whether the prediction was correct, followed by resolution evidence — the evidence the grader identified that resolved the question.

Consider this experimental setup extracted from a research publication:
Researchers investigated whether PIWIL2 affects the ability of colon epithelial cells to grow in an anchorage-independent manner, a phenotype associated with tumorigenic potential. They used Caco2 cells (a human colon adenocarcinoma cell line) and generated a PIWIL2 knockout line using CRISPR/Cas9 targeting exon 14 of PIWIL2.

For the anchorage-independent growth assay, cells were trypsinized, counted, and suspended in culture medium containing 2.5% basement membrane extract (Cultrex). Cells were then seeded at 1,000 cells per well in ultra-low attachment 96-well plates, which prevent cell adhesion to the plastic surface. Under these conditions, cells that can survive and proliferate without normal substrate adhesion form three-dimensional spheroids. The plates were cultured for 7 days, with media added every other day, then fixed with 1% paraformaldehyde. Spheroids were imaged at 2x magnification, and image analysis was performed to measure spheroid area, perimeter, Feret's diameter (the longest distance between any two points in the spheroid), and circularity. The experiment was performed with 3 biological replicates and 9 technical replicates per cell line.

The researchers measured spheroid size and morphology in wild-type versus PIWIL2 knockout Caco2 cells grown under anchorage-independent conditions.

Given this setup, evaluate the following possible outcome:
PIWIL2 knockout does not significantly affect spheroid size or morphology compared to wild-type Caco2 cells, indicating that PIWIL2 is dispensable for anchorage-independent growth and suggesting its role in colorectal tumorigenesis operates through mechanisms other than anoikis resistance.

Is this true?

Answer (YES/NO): NO